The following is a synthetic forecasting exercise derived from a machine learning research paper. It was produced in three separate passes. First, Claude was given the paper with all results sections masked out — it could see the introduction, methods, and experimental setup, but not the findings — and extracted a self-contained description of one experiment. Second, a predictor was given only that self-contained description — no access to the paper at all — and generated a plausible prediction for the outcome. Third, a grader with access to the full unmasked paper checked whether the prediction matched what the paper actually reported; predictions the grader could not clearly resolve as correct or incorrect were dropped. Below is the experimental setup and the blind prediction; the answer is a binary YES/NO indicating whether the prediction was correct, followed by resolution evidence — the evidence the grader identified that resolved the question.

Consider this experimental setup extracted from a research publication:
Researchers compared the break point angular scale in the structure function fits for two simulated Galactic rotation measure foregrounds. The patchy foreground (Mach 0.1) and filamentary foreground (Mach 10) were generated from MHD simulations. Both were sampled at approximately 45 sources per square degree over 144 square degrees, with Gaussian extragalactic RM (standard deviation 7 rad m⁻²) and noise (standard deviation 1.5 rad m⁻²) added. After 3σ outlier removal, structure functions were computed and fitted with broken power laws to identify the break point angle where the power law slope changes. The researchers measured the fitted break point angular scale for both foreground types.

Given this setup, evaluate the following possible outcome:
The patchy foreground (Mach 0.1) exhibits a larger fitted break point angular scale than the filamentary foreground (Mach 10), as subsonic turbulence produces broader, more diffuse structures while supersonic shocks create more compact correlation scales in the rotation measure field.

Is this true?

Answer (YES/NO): NO